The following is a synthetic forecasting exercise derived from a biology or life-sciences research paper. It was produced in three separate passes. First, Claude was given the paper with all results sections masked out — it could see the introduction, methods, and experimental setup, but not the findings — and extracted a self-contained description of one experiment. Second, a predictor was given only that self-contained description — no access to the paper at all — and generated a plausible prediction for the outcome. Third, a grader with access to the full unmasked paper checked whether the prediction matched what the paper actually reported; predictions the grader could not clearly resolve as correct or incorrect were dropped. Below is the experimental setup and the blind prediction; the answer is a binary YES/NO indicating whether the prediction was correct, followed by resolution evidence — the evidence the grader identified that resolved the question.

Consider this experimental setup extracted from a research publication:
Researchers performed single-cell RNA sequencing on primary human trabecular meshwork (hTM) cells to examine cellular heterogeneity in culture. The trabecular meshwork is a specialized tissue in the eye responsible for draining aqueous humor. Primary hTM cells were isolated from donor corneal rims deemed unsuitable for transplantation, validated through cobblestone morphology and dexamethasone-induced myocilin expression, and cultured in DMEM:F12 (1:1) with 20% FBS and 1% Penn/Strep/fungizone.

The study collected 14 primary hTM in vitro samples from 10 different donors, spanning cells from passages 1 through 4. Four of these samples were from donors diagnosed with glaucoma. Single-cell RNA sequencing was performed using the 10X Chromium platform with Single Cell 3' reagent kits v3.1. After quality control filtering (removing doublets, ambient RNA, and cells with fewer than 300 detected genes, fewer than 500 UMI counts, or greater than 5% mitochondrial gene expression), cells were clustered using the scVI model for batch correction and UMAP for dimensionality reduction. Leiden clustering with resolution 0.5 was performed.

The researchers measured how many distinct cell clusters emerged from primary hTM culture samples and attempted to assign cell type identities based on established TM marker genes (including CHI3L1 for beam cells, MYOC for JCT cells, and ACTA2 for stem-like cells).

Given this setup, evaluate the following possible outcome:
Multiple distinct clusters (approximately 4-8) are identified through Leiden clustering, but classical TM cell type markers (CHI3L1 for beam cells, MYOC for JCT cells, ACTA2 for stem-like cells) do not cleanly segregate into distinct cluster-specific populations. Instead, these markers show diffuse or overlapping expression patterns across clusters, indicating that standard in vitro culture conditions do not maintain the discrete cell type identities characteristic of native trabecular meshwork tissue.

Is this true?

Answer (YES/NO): NO